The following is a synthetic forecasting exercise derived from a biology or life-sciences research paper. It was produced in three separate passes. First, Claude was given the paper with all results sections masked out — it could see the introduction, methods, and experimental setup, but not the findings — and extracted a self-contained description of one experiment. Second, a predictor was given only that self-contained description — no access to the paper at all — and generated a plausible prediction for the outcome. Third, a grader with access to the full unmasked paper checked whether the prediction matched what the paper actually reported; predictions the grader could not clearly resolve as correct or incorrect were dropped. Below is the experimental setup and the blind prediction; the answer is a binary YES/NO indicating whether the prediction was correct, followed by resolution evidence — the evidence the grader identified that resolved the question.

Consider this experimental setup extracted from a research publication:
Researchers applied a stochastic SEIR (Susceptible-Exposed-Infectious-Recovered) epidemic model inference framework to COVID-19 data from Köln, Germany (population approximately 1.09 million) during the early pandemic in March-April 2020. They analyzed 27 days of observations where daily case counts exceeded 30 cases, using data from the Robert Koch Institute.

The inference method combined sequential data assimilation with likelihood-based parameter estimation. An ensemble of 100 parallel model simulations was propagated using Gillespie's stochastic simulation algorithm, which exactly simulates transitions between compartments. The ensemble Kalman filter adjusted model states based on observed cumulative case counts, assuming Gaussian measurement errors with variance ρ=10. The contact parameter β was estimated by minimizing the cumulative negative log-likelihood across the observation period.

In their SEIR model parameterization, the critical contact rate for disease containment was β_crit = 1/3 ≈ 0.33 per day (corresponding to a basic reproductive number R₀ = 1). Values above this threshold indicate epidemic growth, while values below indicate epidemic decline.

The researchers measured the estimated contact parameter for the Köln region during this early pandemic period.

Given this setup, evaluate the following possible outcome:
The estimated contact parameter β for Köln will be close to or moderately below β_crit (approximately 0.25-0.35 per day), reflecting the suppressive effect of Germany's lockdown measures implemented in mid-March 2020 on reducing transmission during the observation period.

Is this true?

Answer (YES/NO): NO